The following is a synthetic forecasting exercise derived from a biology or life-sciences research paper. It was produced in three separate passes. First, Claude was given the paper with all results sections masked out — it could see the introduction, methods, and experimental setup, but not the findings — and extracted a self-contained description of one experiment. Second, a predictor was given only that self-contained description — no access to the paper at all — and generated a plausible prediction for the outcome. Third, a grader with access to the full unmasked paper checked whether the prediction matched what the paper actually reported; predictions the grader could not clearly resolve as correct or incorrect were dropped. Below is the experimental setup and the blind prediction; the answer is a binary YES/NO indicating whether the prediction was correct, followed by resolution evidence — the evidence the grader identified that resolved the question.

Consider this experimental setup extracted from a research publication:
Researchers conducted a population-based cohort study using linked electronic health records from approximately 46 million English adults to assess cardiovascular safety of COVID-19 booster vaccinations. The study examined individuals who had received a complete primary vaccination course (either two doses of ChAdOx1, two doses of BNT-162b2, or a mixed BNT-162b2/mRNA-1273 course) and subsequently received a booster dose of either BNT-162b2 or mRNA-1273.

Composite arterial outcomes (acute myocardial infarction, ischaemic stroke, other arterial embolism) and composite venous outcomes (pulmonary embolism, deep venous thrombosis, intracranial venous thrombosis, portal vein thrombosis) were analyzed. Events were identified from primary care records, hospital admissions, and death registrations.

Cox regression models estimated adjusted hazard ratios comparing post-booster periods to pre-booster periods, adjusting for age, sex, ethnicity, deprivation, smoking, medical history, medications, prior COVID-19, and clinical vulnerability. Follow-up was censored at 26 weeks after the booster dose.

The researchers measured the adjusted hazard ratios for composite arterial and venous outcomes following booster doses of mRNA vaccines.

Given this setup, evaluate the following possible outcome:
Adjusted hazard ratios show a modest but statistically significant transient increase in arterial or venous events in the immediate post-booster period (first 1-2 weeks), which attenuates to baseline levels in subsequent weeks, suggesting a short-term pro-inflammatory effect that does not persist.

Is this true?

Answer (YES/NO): NO